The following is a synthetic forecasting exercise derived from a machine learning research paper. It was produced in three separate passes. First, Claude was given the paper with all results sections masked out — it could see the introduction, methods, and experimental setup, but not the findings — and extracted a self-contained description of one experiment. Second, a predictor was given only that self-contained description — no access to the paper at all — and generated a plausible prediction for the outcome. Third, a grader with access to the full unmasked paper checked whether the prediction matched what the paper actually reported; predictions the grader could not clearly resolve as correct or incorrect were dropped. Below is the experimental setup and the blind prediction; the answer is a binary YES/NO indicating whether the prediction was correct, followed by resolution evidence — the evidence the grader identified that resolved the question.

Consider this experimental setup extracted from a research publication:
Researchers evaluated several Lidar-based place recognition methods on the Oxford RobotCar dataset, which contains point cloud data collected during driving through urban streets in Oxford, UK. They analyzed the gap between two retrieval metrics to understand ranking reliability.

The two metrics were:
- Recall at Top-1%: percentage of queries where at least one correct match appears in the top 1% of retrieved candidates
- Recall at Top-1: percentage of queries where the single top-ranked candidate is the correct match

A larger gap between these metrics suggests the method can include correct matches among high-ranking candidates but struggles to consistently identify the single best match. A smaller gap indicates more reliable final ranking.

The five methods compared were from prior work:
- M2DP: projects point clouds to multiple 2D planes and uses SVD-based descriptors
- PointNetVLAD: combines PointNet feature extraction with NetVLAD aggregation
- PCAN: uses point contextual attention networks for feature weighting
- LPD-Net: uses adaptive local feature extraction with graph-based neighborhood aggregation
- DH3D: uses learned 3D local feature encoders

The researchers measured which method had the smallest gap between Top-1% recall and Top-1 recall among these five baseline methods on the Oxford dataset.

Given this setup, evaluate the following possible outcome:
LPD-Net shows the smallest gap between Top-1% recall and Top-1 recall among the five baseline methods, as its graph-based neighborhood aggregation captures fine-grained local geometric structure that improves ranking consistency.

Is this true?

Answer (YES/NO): YES